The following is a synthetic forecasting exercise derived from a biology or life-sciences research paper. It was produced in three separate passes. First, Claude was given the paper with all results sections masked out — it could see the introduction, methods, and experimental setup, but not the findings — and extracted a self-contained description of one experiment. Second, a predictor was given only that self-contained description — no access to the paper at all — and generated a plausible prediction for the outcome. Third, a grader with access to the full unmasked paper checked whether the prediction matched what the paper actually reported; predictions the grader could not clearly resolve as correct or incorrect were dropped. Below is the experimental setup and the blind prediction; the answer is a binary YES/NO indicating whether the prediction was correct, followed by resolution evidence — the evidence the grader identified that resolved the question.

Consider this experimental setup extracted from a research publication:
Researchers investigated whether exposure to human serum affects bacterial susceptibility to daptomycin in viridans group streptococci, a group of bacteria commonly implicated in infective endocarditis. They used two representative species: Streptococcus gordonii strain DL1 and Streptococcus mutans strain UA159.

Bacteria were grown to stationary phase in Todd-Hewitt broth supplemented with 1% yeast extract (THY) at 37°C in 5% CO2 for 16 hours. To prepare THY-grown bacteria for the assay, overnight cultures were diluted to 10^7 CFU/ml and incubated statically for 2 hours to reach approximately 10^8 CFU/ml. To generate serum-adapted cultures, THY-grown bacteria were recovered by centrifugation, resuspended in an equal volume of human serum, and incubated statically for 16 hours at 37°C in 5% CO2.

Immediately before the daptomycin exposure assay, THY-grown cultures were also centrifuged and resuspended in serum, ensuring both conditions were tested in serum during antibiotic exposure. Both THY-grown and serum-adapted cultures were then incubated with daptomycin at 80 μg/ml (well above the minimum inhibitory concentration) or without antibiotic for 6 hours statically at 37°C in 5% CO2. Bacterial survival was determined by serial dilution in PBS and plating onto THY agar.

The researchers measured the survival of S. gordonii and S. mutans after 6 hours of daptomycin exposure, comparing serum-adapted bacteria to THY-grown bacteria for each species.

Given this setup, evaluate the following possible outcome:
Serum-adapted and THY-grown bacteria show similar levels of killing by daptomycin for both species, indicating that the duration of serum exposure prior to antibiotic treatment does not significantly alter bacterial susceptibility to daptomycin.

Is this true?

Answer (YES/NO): NO